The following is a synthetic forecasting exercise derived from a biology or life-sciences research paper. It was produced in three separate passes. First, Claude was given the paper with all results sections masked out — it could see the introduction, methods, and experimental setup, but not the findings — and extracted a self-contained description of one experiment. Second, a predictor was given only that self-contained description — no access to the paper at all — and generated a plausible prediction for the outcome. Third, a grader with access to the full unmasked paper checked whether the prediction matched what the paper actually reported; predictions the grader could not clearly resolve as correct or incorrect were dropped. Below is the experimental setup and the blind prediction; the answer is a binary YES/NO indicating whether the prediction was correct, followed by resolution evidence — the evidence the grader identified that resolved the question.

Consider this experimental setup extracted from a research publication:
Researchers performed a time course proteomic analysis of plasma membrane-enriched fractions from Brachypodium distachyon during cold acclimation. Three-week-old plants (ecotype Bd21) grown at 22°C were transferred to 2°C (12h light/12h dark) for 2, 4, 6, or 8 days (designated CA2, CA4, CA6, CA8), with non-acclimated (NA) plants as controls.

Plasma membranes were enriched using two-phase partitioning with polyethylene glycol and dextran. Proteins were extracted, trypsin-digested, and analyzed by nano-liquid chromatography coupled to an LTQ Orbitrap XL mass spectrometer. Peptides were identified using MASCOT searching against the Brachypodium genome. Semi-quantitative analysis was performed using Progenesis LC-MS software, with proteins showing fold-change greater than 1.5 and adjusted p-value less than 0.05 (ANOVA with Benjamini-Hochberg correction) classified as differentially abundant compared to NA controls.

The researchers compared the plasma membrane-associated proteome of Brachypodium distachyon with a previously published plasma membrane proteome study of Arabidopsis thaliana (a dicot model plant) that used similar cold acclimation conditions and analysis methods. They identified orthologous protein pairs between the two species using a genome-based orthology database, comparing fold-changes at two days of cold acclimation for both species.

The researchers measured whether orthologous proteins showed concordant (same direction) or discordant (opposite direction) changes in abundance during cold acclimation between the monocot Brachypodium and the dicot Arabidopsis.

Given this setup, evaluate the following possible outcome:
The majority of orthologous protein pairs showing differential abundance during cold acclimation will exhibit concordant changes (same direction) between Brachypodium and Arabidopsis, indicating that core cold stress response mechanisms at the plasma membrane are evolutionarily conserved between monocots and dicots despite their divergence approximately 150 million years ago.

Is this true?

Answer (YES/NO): NO